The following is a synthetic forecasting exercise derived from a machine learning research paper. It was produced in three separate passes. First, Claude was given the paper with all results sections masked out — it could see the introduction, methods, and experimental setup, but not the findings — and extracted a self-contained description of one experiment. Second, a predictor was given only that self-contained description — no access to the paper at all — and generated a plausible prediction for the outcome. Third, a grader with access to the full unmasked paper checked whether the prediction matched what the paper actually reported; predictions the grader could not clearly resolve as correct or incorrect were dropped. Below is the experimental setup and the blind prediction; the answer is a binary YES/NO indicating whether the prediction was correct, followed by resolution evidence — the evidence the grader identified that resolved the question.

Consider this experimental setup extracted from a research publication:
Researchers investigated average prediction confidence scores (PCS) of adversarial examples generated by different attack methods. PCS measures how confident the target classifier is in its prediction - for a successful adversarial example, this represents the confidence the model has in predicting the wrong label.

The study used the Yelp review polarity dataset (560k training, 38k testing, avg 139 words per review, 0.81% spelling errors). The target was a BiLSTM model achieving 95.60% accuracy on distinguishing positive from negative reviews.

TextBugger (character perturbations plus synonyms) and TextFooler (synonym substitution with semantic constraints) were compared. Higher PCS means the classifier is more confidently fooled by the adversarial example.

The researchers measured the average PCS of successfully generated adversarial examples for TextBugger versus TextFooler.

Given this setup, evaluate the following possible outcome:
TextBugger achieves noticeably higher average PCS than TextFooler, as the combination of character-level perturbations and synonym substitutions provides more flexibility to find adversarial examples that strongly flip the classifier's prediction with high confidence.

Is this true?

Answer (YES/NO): NO